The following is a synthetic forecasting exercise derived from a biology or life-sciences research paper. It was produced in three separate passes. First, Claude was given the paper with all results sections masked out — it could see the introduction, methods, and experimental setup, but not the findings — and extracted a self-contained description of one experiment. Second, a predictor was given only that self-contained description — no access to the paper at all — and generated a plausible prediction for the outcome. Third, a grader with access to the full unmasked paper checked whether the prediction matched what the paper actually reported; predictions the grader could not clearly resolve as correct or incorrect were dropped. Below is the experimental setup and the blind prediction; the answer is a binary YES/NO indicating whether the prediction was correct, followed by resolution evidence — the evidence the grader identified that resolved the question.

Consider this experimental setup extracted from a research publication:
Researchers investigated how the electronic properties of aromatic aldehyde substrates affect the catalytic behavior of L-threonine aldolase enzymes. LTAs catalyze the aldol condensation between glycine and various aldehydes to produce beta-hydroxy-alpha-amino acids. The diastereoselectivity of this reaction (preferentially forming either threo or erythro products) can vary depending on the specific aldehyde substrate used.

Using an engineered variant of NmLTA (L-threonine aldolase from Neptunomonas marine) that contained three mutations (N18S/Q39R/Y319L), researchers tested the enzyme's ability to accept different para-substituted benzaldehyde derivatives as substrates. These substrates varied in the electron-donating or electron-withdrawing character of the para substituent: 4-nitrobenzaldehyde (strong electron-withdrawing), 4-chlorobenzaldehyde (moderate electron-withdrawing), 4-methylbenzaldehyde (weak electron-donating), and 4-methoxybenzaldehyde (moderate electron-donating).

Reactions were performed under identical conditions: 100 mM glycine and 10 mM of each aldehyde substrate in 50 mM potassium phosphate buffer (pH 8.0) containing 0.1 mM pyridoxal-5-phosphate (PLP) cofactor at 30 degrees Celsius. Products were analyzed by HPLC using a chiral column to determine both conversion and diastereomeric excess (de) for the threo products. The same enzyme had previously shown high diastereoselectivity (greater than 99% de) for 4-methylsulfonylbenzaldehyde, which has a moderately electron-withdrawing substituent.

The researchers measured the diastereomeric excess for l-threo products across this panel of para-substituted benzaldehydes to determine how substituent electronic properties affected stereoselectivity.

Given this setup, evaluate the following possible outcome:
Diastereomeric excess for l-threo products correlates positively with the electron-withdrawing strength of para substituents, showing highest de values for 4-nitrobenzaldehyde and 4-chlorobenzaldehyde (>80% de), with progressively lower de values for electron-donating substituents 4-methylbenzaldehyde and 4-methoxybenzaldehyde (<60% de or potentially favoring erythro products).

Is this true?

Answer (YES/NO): NO